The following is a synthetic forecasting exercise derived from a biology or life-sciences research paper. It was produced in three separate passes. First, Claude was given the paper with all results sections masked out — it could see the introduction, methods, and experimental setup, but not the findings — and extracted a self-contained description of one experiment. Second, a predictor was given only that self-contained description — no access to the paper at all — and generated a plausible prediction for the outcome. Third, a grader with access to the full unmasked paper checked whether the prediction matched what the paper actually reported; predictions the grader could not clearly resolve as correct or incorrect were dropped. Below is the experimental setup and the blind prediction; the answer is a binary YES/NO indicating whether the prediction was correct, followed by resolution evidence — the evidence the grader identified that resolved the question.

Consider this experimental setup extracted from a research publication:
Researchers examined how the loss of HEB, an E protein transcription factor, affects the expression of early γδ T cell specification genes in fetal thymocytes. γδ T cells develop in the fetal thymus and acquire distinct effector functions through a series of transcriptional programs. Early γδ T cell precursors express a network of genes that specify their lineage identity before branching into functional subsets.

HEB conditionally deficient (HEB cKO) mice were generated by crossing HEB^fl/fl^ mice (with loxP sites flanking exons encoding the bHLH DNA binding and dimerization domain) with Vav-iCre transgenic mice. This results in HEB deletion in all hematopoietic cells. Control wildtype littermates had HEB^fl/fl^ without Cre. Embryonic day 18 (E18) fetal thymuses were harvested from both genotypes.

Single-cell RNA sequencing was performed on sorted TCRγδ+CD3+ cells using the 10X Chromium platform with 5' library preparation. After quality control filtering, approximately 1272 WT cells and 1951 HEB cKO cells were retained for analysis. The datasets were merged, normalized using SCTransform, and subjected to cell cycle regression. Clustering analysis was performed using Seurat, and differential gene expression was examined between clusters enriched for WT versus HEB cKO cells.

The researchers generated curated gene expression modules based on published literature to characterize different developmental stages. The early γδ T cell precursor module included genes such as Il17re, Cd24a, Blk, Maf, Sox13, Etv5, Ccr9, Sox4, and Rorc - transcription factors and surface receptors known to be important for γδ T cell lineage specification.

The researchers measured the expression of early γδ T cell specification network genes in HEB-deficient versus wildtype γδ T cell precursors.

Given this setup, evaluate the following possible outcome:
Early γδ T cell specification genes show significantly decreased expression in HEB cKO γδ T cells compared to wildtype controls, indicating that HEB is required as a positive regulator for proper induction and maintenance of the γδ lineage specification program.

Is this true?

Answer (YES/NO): YES